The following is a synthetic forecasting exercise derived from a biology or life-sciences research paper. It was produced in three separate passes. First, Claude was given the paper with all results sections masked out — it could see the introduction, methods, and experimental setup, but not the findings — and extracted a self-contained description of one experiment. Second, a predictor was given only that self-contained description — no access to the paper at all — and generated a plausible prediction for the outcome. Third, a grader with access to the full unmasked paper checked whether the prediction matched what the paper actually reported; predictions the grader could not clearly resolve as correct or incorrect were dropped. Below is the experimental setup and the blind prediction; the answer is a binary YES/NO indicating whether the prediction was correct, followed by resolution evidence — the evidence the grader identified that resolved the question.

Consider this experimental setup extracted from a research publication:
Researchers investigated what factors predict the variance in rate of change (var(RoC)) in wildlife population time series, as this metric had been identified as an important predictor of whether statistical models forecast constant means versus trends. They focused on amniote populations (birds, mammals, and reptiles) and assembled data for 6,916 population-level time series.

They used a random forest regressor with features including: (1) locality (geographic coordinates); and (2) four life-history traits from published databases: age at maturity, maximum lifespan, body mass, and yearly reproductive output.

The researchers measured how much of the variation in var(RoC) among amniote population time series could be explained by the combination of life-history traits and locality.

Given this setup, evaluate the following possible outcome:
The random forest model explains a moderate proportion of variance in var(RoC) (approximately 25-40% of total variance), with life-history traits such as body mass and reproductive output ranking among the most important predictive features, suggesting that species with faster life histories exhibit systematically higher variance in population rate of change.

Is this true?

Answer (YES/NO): NO